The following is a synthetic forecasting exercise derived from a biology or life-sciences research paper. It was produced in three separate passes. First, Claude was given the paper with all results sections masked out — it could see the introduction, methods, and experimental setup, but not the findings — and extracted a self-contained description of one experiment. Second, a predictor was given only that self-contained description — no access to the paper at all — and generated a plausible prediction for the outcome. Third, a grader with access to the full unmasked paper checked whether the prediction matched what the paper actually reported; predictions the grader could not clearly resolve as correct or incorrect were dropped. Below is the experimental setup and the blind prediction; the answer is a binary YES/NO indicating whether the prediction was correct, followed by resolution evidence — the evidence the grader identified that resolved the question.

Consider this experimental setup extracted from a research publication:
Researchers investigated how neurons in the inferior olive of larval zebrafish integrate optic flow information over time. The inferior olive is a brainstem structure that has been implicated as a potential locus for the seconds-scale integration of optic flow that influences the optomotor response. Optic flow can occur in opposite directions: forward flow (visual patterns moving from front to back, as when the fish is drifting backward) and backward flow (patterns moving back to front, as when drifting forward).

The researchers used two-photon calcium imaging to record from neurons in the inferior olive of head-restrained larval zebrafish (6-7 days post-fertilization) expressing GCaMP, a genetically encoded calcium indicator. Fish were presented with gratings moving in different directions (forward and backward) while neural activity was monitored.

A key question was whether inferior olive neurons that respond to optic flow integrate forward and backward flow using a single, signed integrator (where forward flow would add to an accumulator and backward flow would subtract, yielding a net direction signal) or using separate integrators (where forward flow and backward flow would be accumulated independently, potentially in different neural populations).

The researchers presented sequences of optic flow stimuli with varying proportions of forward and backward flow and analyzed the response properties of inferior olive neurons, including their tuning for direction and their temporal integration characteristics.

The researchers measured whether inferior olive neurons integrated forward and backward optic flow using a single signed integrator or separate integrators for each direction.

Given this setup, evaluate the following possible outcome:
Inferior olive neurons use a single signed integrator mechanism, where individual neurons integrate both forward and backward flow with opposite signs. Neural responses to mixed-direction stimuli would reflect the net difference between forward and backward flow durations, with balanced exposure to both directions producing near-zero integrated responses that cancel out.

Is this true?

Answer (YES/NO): NO